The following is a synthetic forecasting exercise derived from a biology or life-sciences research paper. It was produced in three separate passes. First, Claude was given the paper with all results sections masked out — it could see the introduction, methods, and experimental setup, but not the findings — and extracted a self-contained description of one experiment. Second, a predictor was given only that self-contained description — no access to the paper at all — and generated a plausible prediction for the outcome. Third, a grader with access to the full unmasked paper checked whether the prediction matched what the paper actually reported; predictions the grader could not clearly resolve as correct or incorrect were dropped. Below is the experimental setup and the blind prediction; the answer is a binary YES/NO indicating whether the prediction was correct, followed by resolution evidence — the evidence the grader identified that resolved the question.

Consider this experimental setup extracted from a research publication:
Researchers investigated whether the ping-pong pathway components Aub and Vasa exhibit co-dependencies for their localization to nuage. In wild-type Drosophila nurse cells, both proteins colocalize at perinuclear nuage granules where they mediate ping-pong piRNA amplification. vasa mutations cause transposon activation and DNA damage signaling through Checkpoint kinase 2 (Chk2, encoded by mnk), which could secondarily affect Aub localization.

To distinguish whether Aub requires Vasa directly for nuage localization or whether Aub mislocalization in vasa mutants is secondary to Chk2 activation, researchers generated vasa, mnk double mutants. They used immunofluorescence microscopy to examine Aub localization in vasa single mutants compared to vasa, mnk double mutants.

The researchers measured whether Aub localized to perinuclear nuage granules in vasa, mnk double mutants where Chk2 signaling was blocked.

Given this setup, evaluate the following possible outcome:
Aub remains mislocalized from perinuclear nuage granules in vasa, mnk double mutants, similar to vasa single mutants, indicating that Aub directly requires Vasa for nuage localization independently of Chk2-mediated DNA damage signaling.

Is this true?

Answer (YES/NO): YES